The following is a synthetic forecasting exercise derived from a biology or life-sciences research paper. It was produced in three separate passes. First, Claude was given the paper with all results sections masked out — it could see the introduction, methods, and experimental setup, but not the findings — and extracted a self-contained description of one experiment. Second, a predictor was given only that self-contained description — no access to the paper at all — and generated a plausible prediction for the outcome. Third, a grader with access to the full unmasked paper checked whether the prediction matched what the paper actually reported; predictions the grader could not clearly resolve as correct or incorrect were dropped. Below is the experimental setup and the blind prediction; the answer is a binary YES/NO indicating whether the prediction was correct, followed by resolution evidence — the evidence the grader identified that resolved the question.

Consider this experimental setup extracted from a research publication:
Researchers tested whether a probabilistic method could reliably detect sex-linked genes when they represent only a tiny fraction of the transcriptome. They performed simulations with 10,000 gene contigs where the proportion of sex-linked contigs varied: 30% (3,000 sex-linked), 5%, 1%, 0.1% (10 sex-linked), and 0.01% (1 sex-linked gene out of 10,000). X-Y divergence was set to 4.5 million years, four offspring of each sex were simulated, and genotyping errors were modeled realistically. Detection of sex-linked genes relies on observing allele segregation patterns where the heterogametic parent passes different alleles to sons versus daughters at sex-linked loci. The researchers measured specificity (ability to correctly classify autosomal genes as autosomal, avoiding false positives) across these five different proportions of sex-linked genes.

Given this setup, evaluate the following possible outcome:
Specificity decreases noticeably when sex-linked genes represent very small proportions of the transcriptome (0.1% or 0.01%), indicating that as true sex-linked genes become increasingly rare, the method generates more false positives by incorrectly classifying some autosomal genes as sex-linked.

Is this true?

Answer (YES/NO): NO